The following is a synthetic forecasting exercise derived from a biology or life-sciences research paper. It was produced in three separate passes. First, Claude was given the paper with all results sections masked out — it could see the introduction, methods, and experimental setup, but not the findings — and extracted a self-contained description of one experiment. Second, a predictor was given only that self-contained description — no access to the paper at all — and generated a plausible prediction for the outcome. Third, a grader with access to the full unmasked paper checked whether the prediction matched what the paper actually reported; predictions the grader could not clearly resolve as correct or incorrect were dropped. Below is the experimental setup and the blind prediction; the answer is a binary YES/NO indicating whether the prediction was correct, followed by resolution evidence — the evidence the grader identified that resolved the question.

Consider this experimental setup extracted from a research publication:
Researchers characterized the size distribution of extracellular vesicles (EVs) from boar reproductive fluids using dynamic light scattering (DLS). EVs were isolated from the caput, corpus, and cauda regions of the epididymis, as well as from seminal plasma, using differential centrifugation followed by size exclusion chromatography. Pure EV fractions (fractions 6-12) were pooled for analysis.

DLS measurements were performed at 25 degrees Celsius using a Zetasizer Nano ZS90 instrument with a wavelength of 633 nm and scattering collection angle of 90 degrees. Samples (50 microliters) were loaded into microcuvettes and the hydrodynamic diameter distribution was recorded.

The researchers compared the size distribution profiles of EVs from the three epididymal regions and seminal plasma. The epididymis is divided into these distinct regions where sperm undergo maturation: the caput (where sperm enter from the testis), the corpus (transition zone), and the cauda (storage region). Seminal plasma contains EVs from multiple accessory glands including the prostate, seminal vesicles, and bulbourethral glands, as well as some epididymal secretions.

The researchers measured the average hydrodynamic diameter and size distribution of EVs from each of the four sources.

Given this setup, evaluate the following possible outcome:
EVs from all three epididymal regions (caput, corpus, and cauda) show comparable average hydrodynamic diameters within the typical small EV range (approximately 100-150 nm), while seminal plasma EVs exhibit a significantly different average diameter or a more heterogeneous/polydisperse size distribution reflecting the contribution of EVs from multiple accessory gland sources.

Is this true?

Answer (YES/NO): NO